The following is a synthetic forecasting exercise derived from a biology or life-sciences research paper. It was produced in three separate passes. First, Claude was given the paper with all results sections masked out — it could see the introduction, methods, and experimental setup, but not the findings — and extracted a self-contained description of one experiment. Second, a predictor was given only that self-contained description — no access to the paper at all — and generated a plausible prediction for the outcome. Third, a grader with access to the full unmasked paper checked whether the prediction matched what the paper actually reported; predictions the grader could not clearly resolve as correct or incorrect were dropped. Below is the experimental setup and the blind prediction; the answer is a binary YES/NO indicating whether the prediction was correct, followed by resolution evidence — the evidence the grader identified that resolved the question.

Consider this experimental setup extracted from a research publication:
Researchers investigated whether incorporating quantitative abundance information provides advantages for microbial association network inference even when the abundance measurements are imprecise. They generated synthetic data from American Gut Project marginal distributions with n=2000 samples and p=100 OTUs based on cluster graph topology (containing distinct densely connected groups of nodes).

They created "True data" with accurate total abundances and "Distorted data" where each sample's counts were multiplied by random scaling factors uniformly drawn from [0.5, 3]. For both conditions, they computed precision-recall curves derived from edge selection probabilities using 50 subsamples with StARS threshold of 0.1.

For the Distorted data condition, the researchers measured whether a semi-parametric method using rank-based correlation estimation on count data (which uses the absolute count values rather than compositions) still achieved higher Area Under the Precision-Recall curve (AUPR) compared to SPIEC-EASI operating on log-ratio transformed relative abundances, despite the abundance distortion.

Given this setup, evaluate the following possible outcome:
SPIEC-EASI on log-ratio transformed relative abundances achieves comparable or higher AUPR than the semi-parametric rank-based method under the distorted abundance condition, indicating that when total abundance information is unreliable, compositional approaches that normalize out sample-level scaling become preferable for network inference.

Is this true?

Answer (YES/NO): NO